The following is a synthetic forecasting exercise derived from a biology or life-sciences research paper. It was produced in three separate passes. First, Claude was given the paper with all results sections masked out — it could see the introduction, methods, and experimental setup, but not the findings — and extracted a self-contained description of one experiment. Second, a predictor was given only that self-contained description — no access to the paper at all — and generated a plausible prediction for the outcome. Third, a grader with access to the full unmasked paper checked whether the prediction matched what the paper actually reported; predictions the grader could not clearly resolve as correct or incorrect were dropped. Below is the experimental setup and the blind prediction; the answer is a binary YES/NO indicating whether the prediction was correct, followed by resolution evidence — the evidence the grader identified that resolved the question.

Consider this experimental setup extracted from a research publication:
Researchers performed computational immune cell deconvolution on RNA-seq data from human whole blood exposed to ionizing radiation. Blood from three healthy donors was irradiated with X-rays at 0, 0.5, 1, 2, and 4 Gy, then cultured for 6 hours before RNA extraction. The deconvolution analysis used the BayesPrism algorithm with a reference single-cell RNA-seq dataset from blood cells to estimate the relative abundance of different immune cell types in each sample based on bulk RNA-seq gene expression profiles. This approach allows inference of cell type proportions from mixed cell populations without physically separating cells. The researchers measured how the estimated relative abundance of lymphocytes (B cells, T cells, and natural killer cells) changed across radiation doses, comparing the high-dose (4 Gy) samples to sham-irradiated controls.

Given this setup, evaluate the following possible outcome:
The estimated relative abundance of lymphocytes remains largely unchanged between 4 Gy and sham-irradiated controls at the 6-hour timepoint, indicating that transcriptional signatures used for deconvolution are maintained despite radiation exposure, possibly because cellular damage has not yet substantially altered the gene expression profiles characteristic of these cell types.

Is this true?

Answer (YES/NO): YES